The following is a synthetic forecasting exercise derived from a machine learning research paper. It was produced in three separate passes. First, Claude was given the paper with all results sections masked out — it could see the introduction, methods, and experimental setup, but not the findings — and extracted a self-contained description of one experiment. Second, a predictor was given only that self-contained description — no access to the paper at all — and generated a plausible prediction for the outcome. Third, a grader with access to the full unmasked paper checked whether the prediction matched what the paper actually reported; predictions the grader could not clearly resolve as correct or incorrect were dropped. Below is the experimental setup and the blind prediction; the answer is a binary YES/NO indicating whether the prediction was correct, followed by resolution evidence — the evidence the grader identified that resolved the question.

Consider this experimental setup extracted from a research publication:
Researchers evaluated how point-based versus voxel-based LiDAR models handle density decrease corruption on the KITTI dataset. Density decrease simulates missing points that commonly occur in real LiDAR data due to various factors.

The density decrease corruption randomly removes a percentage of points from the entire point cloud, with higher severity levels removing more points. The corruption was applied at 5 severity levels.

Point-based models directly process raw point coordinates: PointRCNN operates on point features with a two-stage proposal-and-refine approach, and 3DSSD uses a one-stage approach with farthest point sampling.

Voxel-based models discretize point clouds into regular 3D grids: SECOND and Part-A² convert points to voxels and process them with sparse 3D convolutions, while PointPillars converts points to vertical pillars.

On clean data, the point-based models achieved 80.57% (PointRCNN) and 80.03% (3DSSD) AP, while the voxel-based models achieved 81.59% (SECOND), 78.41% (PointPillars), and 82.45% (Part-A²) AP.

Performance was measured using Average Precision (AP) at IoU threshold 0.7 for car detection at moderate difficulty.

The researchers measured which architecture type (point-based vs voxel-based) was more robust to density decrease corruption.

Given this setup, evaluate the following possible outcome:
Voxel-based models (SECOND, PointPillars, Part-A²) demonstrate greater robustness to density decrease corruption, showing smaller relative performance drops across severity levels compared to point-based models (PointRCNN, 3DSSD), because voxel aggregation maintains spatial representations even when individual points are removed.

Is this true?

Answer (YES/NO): NO